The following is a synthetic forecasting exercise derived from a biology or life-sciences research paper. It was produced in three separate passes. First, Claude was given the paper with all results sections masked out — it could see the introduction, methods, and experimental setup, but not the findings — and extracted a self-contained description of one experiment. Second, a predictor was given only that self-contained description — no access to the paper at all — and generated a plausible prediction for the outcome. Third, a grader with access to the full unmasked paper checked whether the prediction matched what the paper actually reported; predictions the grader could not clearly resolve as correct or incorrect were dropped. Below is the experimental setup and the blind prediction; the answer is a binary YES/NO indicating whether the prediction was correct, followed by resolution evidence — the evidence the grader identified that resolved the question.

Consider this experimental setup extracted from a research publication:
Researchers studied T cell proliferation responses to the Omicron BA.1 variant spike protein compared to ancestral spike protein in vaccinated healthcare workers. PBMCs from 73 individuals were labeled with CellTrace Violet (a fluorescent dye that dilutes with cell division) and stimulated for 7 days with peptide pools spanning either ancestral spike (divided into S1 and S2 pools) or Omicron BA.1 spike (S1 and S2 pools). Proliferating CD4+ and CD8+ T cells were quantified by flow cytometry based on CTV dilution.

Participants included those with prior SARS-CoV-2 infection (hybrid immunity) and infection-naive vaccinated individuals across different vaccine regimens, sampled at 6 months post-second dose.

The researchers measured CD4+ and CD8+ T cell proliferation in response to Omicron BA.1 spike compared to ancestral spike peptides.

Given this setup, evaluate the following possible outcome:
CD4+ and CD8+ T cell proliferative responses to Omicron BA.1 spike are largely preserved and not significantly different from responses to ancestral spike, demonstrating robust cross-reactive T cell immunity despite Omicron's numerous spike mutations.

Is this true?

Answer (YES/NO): NO